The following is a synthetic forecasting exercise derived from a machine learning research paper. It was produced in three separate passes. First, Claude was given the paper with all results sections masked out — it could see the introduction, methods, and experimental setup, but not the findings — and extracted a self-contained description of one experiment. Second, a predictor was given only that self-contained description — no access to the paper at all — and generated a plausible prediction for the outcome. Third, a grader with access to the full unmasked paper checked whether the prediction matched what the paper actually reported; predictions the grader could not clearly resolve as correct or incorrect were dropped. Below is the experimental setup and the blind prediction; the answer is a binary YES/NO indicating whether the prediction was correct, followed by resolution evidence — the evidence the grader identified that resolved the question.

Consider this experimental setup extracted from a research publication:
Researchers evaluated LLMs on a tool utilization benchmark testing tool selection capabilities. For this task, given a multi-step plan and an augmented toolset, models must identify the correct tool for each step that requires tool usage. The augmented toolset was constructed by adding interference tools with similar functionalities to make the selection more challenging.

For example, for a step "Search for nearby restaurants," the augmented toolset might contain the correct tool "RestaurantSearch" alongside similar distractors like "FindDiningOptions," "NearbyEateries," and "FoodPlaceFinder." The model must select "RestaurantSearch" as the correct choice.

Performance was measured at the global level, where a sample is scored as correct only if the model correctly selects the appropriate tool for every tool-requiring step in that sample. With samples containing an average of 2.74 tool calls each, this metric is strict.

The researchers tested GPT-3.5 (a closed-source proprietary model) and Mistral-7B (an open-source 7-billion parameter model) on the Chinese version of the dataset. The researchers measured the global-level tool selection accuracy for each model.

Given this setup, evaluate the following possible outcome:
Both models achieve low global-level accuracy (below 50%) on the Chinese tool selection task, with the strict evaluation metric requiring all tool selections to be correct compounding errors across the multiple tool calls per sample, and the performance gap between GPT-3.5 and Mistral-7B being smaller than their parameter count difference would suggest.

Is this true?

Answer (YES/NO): NO